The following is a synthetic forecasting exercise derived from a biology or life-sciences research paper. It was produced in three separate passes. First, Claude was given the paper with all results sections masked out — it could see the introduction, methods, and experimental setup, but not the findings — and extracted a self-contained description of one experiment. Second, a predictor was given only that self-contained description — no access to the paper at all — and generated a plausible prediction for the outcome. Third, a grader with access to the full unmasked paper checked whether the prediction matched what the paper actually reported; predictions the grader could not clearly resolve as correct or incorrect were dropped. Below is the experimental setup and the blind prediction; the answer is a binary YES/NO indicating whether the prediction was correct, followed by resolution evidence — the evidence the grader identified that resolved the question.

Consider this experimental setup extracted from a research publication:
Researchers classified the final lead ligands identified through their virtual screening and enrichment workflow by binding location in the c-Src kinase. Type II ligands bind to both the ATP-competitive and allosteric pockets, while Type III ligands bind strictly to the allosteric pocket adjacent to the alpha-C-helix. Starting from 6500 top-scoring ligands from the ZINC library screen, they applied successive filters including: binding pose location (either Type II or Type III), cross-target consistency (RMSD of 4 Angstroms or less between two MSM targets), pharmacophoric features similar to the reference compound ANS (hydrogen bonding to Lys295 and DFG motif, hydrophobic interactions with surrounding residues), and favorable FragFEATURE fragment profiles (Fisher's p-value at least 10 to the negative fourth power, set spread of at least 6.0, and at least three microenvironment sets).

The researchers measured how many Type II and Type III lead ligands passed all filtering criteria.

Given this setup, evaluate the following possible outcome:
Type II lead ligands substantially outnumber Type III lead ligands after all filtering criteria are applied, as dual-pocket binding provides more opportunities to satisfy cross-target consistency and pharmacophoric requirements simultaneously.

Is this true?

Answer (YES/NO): NO